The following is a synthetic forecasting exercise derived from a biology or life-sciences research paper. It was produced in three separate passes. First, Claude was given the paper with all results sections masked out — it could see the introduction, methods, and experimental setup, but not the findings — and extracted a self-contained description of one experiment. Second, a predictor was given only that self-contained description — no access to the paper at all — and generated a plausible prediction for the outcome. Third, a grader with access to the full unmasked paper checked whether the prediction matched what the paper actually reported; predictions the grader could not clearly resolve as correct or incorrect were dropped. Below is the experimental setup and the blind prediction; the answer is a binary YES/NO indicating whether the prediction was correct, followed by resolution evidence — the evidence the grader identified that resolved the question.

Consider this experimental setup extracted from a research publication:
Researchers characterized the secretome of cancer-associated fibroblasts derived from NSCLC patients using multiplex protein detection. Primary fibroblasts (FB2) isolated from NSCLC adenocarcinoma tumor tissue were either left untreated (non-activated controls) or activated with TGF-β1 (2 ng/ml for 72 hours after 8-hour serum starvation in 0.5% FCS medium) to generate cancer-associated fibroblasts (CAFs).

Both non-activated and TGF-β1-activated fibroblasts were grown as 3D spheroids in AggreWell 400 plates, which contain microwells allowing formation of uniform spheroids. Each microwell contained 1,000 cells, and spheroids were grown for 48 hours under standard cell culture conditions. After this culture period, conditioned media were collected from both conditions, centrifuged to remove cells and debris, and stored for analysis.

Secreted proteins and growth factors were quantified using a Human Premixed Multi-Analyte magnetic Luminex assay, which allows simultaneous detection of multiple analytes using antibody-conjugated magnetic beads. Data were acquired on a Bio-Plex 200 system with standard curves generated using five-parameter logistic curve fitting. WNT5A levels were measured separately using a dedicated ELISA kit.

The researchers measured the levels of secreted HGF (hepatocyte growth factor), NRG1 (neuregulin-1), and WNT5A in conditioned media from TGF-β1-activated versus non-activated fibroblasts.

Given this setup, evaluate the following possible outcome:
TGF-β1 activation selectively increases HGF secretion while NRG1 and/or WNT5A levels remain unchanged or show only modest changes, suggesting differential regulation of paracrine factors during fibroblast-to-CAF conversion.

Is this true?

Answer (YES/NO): NO